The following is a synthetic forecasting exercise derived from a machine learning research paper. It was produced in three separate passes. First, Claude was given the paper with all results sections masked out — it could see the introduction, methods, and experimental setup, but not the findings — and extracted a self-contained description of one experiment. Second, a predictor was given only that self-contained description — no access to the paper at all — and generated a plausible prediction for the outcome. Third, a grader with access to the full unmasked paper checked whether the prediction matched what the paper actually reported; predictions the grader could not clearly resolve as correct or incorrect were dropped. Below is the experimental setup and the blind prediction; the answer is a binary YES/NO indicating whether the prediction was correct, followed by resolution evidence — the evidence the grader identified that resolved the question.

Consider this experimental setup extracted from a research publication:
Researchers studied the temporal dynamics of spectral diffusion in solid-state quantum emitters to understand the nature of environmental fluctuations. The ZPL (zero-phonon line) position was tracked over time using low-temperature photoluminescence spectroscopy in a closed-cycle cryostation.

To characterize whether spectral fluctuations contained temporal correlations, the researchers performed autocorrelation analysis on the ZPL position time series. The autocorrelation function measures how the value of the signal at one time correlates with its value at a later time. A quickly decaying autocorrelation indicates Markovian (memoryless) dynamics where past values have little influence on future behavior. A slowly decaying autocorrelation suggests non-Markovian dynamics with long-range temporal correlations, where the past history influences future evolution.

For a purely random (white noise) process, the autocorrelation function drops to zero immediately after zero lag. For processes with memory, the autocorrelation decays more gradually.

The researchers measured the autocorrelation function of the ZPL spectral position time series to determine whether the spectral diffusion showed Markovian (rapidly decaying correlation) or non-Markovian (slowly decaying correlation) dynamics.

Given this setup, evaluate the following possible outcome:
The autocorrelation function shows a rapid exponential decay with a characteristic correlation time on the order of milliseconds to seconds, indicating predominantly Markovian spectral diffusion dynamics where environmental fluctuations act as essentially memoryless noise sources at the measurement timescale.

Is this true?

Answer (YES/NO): NO